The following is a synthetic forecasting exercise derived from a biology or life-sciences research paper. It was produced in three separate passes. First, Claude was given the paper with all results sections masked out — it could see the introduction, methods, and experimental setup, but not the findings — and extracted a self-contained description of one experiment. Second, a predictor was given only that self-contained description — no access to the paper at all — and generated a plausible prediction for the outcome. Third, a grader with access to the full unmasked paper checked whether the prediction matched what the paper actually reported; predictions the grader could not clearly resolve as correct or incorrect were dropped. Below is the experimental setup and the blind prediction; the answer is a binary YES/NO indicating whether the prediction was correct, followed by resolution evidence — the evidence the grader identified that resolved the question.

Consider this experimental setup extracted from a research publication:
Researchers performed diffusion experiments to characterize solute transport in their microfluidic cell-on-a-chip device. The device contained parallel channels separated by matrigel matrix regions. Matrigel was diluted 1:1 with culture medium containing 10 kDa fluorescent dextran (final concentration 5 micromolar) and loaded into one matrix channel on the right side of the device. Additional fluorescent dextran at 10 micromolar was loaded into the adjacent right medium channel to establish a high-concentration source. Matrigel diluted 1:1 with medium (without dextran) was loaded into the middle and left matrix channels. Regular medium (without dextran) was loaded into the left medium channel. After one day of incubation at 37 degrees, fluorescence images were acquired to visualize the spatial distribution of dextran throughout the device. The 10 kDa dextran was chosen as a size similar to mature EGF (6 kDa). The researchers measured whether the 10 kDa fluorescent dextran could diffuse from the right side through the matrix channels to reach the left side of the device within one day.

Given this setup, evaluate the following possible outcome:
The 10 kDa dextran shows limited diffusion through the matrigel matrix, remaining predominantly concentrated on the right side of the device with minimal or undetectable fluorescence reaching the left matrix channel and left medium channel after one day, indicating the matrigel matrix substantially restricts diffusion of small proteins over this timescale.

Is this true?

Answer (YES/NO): NO